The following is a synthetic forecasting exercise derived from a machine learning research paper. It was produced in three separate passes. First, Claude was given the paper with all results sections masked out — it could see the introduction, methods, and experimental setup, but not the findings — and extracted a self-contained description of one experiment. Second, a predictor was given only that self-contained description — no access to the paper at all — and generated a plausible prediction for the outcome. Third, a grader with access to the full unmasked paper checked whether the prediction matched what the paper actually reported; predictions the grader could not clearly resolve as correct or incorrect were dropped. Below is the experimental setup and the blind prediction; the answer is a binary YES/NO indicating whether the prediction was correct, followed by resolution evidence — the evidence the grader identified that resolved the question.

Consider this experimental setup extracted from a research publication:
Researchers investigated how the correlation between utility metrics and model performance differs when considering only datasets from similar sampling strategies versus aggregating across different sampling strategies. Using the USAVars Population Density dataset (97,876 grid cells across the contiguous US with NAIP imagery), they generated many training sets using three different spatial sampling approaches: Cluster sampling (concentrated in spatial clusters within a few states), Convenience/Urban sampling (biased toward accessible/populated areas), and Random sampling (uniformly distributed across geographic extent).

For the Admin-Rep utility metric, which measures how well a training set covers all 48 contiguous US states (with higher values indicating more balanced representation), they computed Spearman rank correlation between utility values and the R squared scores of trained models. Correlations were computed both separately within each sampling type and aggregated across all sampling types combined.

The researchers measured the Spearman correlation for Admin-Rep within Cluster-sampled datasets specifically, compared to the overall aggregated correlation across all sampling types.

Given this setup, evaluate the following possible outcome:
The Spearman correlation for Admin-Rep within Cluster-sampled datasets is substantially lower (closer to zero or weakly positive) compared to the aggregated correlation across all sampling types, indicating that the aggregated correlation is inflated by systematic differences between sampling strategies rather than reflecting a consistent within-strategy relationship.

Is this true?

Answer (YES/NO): NO